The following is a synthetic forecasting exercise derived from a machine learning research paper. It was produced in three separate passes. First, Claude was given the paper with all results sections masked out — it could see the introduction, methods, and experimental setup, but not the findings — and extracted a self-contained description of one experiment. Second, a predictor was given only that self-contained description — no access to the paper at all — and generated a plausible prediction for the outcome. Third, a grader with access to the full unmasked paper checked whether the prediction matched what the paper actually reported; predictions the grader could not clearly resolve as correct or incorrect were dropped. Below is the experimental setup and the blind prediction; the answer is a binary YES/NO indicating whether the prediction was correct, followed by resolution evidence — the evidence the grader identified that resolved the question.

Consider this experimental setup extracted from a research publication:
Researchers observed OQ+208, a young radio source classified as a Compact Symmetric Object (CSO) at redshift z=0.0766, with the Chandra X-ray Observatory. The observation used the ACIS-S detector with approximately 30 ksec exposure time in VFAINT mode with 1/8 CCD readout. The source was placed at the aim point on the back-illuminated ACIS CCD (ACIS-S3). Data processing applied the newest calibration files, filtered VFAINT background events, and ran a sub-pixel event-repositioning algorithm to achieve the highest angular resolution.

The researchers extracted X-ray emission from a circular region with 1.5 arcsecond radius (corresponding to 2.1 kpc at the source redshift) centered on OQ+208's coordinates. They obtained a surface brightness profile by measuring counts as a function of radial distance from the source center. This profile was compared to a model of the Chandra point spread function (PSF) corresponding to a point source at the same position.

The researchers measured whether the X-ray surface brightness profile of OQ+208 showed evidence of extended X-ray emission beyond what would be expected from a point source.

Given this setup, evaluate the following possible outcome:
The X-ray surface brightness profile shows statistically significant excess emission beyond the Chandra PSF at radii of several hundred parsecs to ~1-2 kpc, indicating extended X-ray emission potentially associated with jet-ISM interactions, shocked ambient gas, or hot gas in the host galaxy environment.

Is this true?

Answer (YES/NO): NO